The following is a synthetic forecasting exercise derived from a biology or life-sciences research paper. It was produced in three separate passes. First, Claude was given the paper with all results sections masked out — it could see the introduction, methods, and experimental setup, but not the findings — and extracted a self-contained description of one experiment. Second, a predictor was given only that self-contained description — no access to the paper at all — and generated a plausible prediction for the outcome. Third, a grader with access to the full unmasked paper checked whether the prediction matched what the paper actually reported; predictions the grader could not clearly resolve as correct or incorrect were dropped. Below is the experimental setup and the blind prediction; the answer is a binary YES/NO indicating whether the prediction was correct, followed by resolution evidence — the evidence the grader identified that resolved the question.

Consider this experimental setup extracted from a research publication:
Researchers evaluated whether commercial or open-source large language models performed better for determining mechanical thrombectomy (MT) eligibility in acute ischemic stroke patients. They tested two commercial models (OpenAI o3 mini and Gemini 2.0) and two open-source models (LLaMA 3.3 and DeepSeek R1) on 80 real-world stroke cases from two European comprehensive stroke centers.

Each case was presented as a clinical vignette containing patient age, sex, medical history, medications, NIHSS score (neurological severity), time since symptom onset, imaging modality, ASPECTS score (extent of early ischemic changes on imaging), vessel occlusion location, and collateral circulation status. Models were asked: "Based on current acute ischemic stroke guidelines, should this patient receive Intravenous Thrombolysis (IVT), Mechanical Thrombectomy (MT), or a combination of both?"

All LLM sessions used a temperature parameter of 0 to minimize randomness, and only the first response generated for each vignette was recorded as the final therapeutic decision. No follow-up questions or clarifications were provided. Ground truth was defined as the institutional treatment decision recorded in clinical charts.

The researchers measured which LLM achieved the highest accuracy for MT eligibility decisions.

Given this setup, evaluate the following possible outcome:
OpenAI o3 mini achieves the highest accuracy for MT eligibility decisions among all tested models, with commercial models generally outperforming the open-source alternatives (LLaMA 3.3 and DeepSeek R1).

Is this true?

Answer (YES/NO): NO